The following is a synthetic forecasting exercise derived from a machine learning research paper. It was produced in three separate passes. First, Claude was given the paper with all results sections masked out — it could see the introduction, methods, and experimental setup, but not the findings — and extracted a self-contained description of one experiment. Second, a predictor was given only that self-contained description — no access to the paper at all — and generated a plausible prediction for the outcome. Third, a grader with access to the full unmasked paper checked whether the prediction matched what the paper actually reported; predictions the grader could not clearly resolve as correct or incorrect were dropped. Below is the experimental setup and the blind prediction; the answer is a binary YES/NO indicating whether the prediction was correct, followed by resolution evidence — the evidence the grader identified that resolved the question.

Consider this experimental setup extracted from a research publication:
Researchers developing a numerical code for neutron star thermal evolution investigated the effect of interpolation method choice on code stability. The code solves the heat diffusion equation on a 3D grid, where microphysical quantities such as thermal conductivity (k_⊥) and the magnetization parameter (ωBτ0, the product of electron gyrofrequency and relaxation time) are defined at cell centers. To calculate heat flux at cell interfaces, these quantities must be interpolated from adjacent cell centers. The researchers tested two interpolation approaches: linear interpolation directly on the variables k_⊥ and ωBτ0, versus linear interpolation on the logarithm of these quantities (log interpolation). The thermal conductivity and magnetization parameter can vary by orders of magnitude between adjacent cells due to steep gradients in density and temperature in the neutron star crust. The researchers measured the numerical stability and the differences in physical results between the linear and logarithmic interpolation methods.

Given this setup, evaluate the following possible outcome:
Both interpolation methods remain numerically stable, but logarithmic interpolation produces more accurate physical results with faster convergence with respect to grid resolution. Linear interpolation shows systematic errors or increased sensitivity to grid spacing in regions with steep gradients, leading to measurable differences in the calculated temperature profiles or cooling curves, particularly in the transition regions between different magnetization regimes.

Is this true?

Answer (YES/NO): NO